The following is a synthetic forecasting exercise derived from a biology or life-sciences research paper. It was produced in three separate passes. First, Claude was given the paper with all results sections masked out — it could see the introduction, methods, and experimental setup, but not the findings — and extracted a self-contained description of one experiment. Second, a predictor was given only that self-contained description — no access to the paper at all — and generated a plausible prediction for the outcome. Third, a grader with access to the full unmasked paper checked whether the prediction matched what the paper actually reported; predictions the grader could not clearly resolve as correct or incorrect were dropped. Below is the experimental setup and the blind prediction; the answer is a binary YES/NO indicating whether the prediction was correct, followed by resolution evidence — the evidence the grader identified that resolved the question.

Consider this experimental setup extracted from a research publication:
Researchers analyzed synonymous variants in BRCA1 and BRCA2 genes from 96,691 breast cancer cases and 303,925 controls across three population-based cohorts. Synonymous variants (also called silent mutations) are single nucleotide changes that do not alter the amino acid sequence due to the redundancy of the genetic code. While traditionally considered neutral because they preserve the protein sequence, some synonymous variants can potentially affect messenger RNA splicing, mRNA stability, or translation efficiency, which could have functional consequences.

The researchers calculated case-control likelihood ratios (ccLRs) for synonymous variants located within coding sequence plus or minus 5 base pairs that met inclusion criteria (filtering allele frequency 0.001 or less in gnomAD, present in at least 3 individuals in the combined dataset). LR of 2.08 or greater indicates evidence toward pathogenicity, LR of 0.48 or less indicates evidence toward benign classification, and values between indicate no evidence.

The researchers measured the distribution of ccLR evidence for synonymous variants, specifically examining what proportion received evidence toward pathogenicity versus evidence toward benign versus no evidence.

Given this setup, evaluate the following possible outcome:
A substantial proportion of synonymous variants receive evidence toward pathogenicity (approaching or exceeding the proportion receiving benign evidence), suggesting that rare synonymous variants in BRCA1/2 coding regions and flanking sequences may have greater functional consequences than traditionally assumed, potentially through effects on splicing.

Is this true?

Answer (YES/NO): NO